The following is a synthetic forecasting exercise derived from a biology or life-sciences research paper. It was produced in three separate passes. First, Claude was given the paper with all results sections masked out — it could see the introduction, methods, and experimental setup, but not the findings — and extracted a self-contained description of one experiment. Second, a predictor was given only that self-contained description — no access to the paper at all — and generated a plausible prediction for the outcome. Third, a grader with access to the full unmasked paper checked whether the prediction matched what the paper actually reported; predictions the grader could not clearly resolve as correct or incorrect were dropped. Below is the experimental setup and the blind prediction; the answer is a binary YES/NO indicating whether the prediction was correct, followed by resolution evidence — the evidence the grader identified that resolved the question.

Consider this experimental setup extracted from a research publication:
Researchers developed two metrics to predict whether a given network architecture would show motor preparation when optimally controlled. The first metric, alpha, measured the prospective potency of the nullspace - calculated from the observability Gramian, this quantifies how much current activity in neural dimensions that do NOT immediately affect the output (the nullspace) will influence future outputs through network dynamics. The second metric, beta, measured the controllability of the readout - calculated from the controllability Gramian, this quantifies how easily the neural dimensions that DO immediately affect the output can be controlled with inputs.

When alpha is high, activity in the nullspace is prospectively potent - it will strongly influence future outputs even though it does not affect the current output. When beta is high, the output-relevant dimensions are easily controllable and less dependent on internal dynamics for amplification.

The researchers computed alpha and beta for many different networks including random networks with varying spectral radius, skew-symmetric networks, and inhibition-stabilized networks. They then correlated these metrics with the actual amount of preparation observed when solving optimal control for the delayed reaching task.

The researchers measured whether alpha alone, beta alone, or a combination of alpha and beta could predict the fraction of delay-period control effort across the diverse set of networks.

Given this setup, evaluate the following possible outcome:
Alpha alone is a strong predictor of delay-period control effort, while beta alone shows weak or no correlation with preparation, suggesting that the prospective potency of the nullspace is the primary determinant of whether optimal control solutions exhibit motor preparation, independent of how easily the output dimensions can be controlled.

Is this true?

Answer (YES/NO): NO